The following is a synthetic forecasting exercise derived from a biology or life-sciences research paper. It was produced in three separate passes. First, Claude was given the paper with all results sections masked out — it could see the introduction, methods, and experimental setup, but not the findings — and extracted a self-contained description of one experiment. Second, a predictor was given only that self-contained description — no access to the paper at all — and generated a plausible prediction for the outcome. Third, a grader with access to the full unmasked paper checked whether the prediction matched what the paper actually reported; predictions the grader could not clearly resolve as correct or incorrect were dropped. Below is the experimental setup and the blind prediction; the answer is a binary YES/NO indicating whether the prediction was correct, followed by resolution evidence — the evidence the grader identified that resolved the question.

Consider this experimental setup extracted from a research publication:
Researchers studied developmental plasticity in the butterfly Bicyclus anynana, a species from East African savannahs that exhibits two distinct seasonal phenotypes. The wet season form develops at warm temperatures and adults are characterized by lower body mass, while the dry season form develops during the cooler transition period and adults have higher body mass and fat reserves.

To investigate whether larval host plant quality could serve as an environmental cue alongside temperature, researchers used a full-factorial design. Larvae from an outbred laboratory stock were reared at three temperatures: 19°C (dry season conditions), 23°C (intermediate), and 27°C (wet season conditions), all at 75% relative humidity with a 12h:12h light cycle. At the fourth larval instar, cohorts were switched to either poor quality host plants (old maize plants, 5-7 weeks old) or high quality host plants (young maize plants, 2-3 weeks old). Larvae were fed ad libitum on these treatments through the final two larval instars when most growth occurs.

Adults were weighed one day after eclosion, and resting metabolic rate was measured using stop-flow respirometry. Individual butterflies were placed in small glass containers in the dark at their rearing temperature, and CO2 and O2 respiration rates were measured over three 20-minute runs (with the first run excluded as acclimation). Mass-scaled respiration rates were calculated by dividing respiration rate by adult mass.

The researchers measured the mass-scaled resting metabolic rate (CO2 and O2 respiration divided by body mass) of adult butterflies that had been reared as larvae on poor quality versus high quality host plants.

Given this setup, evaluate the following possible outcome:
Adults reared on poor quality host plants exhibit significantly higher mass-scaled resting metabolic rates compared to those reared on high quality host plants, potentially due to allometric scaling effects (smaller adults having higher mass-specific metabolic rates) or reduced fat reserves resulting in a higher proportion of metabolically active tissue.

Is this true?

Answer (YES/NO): NO